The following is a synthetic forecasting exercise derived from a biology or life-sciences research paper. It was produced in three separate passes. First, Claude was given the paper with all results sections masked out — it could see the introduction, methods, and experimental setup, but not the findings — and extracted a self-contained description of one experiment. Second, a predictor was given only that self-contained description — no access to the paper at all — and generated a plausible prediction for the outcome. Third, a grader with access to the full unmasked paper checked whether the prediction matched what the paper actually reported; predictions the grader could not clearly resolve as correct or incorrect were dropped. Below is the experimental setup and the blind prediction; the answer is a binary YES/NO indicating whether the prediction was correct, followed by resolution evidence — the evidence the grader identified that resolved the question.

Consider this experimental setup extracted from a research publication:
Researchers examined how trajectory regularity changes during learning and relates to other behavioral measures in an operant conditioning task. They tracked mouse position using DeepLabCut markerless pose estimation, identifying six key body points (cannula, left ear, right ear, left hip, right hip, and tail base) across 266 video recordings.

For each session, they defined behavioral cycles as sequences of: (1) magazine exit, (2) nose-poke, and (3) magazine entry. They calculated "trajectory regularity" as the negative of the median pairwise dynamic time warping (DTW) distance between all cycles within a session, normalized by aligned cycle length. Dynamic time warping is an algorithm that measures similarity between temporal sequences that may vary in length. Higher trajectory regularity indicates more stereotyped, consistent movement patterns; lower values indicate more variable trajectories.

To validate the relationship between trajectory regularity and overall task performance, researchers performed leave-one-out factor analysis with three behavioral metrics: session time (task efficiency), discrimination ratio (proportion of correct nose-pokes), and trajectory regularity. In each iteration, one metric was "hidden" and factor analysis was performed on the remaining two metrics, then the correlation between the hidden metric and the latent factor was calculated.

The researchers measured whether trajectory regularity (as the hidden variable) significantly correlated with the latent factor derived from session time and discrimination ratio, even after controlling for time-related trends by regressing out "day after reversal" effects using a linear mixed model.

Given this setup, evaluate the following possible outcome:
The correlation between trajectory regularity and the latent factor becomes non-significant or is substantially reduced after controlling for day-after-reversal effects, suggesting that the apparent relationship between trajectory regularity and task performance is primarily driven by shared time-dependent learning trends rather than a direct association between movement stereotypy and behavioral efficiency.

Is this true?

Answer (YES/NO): NO